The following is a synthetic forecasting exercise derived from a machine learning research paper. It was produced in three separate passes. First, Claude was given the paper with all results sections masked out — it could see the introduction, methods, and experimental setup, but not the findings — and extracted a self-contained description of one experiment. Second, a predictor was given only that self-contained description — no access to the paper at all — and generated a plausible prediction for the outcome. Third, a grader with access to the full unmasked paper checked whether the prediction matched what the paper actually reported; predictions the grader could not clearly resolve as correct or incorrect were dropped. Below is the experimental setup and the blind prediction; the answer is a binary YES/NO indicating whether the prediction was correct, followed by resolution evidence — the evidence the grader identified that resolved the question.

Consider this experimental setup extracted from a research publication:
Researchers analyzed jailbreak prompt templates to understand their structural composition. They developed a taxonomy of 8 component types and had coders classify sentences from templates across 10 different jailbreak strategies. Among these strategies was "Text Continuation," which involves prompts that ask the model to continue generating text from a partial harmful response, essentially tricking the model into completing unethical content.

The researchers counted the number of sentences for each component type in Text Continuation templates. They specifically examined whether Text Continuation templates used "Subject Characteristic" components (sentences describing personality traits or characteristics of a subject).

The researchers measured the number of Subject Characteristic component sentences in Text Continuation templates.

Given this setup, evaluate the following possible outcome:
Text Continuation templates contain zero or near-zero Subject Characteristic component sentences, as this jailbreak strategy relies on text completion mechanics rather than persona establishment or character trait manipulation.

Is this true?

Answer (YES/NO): YES